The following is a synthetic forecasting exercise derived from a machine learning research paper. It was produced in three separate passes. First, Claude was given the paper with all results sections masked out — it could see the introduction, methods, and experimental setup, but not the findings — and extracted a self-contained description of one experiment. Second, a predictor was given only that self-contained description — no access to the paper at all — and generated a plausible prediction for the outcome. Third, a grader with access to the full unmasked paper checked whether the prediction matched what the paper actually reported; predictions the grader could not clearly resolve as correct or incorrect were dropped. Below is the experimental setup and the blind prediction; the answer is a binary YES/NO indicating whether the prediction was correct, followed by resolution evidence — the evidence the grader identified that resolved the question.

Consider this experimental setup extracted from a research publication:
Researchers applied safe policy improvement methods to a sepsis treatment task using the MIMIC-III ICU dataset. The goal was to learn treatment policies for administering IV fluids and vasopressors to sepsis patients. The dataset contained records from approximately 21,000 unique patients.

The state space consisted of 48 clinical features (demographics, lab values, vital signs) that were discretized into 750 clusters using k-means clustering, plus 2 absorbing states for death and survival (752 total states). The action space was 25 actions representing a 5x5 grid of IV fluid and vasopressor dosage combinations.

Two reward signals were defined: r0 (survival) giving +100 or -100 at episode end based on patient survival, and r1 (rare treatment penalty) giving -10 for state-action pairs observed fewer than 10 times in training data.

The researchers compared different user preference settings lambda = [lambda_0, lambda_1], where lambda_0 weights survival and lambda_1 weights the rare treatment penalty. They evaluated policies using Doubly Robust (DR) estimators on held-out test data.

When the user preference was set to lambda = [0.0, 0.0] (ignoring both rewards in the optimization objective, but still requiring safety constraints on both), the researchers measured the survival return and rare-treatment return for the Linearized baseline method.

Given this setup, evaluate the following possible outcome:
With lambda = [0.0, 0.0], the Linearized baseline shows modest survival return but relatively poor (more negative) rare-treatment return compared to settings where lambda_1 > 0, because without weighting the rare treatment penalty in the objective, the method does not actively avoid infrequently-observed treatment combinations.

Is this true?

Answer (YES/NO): NO